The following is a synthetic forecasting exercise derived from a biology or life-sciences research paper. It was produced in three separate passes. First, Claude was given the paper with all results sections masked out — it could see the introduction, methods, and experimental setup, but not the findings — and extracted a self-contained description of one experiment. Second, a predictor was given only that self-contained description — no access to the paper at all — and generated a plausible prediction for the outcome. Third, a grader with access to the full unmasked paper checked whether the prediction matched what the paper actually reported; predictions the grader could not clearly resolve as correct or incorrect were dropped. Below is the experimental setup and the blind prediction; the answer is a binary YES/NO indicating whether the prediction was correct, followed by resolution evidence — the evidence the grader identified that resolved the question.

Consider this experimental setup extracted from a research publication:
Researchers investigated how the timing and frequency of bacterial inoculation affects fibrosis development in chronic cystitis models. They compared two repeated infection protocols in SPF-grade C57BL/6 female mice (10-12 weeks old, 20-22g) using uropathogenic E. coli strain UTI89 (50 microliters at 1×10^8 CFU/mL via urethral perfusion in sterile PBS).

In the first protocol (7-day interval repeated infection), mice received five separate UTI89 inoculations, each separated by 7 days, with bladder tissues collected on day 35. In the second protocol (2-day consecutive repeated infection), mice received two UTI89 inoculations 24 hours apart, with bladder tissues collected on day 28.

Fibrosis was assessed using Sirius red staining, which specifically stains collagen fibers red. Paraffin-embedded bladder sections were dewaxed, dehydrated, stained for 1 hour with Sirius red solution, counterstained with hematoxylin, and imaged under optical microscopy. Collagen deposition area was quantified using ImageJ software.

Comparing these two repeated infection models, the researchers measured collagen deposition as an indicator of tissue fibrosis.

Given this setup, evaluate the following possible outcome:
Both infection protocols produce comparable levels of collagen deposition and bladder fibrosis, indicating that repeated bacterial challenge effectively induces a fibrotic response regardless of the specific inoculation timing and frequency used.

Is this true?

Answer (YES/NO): NO